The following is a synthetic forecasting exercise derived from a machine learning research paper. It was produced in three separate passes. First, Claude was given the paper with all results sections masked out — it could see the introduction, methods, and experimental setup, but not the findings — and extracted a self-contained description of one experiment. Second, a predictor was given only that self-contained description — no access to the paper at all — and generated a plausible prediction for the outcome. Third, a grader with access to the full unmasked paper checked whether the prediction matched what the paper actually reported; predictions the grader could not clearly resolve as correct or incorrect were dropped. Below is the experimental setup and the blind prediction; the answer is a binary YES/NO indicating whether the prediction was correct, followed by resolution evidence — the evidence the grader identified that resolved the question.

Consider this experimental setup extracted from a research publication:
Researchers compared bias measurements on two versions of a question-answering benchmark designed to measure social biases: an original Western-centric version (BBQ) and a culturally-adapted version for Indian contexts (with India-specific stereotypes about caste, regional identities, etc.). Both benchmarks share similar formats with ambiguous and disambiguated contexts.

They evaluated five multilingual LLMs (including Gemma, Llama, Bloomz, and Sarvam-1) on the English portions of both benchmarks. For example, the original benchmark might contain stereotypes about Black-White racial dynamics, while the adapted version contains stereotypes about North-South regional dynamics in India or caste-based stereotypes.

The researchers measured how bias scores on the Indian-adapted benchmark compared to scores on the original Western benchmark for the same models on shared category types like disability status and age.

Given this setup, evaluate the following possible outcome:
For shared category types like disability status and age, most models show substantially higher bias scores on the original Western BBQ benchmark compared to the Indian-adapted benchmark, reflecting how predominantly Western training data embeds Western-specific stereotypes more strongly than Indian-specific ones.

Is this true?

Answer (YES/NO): NO